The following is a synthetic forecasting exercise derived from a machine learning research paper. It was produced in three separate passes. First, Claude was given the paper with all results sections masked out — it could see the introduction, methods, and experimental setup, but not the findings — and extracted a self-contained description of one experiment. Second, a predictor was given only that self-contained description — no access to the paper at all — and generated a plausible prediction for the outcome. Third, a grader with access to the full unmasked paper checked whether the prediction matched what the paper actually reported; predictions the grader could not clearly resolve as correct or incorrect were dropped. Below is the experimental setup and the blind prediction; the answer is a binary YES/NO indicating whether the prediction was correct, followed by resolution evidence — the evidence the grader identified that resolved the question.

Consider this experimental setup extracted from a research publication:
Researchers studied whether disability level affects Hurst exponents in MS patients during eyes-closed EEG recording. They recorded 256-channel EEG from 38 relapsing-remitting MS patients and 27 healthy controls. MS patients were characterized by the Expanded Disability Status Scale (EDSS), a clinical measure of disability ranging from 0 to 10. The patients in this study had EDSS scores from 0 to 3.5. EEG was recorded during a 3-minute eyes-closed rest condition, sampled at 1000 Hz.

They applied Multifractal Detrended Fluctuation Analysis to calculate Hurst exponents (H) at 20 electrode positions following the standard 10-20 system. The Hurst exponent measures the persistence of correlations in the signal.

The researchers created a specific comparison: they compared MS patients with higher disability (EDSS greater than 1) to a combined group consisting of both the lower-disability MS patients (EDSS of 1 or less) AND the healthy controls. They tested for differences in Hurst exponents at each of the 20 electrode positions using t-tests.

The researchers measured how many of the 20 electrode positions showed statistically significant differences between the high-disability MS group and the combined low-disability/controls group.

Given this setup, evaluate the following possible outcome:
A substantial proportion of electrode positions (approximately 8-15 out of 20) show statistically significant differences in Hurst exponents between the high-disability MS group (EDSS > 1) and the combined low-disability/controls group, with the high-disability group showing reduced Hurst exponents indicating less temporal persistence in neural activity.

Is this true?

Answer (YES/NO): NO